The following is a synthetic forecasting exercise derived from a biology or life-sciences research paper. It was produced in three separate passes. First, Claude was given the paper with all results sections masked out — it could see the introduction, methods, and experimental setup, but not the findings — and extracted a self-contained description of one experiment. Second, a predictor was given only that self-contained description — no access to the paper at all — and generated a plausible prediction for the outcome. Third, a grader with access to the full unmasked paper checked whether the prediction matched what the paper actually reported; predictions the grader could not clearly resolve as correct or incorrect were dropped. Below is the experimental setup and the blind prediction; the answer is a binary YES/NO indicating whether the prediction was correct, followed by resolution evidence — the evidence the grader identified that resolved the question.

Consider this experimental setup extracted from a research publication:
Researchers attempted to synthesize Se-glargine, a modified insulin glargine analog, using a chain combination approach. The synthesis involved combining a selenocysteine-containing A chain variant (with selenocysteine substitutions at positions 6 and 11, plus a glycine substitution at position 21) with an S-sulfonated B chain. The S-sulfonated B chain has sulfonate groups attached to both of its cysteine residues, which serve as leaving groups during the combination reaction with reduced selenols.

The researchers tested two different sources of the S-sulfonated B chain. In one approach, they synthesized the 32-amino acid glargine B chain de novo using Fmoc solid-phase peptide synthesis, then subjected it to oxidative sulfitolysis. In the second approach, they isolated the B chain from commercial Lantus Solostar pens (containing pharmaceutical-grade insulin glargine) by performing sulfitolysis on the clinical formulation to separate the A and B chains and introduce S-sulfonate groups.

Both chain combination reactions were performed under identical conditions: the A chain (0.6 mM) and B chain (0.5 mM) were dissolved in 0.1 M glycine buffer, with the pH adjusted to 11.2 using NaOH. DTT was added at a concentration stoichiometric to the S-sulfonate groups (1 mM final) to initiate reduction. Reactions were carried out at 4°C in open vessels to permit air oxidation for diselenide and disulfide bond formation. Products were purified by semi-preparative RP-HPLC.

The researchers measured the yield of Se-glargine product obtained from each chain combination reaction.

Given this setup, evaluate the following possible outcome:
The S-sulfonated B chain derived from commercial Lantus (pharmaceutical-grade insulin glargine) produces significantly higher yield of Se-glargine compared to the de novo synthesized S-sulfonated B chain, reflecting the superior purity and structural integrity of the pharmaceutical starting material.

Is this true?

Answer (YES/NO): NO